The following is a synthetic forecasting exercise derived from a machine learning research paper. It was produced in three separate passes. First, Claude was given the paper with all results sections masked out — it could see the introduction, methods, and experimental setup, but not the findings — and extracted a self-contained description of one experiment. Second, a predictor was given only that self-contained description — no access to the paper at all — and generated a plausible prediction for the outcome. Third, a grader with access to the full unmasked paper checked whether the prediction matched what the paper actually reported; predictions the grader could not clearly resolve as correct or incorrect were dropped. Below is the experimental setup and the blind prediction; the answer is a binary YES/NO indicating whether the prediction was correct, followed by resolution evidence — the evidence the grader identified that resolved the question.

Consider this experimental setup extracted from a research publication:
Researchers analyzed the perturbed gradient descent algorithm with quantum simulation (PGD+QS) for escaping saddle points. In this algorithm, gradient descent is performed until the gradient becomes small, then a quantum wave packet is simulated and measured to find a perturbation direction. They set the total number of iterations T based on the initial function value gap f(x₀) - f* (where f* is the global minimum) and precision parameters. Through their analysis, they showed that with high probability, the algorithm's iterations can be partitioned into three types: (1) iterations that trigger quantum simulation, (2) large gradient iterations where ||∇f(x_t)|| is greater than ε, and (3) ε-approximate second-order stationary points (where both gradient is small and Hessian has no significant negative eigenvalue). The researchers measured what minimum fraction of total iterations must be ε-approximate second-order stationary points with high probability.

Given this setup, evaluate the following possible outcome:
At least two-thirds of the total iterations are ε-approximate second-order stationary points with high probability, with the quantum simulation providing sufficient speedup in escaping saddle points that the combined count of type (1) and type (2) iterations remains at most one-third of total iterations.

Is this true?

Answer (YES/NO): NO